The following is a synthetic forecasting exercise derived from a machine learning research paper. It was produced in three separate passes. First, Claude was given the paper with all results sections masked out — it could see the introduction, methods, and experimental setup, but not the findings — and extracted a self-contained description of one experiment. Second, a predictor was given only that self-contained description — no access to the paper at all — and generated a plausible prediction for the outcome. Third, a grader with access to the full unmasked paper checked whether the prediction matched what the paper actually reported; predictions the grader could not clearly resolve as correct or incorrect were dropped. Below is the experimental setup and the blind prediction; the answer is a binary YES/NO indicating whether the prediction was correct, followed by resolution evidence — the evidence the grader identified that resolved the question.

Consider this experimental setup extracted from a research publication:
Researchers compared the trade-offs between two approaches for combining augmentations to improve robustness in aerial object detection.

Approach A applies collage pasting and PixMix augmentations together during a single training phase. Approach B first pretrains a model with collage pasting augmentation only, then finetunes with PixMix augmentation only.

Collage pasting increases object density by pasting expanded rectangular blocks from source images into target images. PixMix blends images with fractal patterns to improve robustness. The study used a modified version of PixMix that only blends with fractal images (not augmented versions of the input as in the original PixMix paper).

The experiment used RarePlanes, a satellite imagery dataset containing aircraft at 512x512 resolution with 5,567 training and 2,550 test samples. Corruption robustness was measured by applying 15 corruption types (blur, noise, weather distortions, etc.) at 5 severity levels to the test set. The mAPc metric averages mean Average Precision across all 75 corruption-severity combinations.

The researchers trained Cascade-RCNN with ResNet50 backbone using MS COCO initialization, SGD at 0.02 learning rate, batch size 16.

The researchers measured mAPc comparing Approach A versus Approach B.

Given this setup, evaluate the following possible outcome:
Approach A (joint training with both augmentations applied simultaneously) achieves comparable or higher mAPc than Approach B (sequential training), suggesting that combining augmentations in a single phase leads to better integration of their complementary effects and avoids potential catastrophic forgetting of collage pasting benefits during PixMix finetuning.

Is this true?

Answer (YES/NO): YES